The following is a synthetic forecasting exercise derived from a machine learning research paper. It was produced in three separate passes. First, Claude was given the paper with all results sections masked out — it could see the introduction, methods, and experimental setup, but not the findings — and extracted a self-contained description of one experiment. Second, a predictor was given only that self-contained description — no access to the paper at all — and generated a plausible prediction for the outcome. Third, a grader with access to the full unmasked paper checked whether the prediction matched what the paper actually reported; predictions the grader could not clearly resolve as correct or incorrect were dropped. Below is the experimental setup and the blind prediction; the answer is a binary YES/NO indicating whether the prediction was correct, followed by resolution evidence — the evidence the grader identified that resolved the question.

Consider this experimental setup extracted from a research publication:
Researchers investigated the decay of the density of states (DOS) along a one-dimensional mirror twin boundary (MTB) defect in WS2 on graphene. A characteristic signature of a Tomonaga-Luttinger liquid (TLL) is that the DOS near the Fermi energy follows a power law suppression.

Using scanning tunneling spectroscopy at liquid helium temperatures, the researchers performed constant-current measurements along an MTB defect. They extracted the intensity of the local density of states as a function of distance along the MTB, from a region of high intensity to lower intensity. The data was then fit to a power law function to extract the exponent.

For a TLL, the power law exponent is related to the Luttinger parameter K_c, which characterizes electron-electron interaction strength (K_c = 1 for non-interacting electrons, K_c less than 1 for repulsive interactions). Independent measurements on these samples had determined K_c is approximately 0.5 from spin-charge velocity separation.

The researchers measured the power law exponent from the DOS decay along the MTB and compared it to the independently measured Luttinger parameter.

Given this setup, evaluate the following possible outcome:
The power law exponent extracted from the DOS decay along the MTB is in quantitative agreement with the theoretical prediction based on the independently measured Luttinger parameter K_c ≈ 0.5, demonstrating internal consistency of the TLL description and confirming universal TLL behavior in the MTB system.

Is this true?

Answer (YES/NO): YES